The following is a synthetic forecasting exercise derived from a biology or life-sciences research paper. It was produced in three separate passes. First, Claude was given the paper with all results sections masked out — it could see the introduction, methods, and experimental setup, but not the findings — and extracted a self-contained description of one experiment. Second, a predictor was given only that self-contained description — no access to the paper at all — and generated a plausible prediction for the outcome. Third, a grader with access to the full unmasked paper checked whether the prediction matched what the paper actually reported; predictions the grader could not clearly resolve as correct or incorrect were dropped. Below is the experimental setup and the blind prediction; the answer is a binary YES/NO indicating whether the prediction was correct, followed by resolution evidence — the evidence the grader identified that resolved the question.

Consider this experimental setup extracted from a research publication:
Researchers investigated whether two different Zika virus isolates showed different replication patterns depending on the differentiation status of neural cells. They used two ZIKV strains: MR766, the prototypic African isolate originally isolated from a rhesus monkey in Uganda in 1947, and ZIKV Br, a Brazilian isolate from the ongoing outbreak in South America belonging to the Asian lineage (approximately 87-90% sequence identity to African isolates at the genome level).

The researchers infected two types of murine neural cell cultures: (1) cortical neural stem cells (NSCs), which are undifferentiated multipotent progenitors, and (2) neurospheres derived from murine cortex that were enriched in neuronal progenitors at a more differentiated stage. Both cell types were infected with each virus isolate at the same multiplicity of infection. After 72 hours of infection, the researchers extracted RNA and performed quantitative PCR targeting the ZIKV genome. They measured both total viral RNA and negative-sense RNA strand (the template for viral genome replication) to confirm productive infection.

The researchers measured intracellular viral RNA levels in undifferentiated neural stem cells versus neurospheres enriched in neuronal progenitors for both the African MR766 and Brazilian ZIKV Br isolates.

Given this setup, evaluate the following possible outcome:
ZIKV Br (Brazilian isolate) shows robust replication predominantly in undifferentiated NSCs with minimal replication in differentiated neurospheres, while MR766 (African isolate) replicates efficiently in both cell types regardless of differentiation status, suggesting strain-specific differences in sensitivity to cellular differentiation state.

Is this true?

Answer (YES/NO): NO